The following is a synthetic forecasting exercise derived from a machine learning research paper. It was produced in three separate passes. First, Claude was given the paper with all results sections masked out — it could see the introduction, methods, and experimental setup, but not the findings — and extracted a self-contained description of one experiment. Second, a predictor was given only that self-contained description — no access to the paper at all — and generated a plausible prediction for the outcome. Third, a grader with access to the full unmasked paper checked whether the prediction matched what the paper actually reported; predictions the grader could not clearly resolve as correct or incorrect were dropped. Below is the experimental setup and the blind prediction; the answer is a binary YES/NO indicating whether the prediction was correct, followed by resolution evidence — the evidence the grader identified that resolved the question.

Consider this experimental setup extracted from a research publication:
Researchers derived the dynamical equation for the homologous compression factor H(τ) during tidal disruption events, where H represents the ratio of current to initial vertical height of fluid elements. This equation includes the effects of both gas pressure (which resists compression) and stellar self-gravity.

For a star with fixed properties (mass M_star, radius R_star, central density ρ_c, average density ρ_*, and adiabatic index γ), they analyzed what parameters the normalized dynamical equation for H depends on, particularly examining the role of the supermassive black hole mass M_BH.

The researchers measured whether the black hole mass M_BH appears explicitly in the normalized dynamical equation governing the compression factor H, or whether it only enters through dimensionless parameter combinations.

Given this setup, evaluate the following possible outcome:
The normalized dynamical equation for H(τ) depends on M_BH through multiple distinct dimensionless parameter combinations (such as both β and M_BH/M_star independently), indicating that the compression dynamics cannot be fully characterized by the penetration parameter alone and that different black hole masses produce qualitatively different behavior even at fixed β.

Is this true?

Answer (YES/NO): NO